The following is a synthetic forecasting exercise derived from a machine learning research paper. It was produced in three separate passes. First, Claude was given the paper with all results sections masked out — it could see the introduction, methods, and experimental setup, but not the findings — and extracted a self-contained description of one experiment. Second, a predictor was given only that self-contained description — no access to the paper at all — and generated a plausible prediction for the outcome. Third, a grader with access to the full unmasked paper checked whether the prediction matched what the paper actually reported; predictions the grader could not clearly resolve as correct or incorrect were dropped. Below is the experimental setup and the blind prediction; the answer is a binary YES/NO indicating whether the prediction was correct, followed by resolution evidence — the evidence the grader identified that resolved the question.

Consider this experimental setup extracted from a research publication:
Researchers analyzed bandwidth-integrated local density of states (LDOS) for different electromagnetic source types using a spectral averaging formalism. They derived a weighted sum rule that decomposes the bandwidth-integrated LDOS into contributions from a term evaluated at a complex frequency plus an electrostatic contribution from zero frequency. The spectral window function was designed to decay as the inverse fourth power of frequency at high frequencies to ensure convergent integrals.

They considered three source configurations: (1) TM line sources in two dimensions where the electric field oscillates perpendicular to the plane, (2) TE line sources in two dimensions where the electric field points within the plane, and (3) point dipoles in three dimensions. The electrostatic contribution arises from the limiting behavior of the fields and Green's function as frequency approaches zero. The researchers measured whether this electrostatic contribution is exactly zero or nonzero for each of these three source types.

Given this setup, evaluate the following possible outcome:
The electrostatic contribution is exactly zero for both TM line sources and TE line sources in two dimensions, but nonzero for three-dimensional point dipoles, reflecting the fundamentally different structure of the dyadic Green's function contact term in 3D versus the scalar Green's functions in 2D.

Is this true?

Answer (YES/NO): NO